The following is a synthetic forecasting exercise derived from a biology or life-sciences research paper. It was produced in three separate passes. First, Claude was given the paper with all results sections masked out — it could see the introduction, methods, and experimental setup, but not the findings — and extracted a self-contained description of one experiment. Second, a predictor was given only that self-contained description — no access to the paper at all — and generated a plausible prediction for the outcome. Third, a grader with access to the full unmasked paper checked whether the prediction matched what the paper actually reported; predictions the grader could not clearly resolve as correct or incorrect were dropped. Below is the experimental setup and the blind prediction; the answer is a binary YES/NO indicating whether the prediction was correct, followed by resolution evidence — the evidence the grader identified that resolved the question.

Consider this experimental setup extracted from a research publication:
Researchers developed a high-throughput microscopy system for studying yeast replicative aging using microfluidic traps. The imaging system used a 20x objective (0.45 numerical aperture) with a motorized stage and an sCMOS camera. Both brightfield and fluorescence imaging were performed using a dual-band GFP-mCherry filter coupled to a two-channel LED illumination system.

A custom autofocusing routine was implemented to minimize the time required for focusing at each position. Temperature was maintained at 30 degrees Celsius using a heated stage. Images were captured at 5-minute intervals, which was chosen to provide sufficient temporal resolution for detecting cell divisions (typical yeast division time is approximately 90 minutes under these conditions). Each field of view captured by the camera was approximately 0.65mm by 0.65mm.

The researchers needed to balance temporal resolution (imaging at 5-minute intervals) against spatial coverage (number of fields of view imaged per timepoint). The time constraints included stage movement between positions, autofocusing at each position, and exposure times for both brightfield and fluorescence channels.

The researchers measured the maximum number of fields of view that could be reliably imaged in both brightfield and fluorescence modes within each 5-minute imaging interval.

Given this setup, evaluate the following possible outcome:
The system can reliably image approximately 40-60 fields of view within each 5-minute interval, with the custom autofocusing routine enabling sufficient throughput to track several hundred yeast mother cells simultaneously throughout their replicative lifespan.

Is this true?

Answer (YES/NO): NO